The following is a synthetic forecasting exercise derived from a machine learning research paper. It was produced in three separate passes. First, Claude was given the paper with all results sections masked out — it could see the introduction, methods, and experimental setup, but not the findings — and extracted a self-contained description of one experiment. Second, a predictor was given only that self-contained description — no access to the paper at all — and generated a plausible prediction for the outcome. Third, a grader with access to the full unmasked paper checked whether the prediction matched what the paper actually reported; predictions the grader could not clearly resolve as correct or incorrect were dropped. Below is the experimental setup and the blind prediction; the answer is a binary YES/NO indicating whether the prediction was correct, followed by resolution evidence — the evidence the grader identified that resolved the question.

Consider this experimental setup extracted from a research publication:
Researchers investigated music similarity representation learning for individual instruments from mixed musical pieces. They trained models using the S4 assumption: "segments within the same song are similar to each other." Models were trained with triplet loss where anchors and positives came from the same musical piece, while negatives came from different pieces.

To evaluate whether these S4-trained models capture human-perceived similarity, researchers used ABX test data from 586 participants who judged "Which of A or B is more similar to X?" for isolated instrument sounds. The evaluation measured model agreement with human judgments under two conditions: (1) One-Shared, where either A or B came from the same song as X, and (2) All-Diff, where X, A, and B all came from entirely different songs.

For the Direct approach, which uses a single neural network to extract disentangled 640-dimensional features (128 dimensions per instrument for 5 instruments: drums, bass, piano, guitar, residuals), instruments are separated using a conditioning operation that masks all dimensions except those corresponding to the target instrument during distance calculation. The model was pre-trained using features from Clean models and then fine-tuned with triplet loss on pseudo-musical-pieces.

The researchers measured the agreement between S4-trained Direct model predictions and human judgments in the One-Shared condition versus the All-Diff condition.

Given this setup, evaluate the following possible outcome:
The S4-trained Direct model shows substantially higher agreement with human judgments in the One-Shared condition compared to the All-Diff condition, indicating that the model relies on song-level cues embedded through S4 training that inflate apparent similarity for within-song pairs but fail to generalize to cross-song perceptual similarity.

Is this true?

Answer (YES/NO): YES